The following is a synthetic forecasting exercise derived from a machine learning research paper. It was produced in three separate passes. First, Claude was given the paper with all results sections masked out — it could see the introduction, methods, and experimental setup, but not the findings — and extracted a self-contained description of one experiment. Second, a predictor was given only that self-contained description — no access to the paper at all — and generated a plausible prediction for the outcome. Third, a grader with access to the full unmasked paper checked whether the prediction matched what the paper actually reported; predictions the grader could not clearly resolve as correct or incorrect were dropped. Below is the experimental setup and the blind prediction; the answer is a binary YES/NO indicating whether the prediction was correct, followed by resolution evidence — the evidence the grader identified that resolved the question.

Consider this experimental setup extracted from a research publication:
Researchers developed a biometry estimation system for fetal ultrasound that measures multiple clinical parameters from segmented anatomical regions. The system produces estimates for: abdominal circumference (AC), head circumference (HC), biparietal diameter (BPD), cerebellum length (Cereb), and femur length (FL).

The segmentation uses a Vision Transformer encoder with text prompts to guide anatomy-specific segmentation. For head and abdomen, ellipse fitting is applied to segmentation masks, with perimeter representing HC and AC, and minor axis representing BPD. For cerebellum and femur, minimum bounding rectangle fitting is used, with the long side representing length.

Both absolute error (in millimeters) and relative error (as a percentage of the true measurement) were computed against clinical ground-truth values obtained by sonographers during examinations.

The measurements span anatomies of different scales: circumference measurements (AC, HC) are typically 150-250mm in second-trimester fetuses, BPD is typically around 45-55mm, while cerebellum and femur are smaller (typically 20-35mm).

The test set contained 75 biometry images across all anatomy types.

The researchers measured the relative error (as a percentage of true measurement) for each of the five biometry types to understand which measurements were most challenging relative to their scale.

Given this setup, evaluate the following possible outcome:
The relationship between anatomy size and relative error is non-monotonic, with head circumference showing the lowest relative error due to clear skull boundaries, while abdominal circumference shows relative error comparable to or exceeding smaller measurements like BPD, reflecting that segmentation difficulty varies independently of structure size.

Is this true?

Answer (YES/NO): NO